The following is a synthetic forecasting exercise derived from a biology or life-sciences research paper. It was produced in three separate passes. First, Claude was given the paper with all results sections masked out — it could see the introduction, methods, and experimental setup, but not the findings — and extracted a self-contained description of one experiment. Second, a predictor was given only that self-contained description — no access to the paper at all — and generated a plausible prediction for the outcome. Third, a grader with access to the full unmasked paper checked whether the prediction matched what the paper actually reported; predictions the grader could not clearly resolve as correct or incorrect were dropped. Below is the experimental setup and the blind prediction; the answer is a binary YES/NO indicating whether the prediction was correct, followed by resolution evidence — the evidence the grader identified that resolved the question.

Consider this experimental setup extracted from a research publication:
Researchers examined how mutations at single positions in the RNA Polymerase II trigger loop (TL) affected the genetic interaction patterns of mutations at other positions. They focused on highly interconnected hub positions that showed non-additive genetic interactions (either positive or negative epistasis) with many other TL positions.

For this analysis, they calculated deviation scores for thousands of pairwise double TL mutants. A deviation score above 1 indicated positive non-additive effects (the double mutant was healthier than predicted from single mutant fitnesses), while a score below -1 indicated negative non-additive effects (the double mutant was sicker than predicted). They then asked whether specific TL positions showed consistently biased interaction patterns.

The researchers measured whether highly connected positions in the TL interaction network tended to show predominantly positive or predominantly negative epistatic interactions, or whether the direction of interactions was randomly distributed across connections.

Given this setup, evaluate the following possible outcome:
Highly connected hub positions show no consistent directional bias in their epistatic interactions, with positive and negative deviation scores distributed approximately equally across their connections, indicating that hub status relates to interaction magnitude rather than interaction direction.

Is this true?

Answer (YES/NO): NO